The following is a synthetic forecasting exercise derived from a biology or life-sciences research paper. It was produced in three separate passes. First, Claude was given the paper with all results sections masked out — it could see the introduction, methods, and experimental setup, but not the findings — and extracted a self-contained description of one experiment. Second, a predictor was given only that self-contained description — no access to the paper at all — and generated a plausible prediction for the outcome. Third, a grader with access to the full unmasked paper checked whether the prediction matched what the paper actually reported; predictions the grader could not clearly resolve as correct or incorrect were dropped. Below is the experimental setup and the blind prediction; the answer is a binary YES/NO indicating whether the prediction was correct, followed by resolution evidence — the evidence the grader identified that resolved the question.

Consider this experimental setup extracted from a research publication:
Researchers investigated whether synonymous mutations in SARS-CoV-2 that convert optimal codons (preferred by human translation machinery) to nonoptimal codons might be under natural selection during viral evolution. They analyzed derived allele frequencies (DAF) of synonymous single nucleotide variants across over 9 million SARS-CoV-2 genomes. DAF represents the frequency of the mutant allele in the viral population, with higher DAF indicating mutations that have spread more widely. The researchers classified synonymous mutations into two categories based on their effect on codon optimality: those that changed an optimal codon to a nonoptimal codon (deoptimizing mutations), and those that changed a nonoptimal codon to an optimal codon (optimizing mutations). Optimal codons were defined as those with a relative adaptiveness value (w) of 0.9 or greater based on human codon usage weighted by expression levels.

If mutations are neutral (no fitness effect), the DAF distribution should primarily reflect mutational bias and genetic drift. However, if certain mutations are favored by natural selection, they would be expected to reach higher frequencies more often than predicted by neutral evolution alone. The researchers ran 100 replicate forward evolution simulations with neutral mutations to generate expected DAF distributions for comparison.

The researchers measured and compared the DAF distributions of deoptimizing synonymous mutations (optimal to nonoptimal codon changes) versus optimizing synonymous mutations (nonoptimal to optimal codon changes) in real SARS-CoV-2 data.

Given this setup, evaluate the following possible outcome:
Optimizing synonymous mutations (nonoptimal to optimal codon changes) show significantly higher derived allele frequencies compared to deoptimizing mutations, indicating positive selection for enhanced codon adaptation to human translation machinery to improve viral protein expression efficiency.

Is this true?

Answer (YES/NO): NO